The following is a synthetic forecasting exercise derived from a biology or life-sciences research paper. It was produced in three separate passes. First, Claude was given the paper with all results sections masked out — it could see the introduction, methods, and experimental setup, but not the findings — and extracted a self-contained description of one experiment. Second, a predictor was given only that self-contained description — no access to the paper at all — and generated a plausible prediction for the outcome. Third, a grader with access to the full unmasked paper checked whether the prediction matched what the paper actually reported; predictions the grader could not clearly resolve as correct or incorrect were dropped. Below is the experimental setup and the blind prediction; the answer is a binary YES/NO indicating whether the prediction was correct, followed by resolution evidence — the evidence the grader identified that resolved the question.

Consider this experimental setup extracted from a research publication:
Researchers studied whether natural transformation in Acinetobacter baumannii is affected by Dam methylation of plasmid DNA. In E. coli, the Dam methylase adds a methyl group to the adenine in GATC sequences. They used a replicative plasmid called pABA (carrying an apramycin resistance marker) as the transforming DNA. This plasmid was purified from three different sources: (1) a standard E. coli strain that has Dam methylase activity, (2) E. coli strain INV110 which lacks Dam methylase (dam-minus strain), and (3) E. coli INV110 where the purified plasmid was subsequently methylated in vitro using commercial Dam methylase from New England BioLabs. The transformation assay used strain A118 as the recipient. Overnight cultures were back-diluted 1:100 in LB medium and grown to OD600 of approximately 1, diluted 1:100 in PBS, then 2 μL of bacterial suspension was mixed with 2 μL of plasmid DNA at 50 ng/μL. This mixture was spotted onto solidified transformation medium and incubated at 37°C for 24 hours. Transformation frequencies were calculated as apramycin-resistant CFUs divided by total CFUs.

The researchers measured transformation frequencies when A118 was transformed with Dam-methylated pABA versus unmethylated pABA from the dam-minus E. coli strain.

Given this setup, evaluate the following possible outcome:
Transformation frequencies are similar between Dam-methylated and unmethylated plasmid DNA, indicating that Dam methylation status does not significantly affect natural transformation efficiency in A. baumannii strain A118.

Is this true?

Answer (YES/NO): NO